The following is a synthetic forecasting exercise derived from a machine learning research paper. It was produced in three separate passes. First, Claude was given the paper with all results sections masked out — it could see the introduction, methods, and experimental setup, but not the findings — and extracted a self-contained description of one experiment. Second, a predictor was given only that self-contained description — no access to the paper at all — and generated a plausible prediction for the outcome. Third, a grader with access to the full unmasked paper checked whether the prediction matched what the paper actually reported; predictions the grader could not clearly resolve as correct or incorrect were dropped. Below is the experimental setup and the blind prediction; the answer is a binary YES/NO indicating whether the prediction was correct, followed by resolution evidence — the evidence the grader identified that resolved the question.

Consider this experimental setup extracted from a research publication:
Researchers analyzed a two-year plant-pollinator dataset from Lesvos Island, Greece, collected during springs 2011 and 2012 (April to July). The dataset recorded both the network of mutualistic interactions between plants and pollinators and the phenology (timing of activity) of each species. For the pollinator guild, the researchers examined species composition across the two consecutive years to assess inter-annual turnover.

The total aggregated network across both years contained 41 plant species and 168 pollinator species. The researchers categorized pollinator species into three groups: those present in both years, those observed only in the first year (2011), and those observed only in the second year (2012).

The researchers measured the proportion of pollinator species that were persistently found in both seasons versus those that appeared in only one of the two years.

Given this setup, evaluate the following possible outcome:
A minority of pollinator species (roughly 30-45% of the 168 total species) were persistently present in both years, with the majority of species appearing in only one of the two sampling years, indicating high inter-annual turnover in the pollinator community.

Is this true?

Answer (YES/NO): YES